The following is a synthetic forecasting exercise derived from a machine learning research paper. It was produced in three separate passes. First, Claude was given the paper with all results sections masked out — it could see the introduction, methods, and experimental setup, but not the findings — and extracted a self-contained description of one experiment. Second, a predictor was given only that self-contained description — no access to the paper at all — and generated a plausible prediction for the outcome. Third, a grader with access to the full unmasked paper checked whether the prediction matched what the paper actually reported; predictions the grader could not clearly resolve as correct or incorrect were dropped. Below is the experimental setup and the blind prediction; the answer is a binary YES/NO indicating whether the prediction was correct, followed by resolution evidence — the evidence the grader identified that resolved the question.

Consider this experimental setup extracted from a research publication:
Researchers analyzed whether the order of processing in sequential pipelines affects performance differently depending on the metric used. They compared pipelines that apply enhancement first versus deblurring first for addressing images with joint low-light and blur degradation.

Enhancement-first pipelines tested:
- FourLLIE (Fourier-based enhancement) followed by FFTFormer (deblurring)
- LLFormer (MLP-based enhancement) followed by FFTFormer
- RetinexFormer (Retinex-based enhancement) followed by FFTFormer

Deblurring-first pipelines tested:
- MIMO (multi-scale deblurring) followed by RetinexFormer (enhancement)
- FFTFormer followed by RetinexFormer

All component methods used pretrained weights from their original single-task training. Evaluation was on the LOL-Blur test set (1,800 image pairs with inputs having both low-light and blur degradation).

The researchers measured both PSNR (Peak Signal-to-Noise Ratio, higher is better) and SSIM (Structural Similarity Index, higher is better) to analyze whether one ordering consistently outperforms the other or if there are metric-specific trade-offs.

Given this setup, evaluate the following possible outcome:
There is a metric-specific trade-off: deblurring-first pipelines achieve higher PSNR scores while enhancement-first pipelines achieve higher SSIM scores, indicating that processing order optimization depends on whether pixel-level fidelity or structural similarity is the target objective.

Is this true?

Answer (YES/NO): NO